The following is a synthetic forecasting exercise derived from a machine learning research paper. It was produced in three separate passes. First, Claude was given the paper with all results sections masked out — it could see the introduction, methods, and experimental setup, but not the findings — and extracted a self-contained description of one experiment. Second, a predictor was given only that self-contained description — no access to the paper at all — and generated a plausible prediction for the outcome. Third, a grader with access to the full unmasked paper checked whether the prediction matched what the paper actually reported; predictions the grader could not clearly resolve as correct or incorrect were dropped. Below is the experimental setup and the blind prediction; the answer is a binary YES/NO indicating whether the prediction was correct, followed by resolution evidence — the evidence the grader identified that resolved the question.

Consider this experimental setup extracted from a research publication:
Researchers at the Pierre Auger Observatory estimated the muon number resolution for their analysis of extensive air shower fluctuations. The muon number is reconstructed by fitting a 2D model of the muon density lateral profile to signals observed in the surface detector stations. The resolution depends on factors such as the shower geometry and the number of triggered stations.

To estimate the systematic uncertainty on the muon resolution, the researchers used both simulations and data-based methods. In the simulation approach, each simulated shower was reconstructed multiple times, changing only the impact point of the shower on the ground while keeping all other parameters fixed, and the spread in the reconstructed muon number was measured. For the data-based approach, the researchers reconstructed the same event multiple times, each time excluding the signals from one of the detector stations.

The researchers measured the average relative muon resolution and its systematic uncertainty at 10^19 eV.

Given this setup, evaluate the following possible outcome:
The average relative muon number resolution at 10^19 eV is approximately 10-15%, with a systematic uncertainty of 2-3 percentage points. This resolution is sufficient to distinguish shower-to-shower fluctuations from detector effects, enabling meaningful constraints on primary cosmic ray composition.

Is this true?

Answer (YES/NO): YES